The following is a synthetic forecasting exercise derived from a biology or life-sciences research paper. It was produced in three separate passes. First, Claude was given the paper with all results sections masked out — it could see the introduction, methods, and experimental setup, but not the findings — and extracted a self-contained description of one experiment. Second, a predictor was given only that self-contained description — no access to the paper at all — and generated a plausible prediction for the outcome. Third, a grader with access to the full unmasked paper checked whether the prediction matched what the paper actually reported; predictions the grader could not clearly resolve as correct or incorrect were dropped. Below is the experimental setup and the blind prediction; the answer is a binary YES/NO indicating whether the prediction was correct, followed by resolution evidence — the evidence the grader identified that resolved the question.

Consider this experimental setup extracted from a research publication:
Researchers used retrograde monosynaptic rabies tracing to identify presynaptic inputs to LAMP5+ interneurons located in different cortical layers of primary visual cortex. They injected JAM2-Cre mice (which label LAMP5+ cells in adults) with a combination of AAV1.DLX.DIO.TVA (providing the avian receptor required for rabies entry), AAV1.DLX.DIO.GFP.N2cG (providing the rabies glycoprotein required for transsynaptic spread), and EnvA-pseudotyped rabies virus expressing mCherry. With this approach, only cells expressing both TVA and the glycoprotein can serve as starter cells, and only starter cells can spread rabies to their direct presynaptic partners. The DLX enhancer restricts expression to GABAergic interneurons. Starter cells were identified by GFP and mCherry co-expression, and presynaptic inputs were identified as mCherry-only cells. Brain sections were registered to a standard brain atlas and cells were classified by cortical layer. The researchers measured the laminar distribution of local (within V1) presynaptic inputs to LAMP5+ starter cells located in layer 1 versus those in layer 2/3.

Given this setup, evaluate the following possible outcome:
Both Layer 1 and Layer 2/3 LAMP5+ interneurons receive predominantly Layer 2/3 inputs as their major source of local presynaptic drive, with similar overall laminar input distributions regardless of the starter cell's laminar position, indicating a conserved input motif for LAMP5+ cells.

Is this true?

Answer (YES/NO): NO